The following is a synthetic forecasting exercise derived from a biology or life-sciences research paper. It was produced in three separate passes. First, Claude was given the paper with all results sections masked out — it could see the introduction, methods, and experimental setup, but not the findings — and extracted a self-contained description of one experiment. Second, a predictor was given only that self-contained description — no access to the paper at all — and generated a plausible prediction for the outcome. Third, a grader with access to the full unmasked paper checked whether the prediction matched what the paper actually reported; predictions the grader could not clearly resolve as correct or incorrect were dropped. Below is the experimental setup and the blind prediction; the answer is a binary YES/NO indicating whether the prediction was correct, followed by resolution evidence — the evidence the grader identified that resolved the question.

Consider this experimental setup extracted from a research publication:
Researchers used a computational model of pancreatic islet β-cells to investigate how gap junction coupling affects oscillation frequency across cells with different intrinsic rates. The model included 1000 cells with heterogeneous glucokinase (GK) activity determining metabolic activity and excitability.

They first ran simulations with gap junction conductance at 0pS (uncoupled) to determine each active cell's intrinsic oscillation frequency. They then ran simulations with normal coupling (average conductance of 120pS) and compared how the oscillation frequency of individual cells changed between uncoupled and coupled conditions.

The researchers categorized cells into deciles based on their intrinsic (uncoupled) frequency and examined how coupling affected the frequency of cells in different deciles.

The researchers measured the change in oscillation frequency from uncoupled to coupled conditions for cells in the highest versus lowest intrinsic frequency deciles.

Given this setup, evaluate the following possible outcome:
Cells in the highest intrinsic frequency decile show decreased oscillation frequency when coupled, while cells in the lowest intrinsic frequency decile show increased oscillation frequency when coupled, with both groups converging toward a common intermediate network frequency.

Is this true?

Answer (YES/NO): YES